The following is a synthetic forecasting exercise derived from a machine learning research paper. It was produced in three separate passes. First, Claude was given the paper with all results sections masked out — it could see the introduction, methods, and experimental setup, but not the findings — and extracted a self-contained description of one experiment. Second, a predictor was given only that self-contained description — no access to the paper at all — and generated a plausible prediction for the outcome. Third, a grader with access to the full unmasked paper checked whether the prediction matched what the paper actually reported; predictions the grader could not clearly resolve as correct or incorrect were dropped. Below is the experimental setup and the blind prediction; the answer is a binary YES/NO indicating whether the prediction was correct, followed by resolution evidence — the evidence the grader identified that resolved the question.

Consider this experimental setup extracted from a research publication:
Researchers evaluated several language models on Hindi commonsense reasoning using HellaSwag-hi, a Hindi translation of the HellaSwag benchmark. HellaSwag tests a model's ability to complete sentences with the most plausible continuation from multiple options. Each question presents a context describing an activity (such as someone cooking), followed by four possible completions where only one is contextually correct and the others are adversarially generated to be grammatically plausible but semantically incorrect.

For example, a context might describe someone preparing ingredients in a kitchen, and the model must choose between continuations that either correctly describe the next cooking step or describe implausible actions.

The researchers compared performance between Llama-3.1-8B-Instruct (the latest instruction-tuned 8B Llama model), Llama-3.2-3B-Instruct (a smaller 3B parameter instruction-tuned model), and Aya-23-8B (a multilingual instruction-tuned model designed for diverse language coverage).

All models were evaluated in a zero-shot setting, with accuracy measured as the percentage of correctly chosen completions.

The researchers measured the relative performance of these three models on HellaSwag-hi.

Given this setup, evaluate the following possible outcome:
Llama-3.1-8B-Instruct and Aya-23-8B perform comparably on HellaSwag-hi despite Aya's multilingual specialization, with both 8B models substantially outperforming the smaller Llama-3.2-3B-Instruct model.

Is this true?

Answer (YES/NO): YES